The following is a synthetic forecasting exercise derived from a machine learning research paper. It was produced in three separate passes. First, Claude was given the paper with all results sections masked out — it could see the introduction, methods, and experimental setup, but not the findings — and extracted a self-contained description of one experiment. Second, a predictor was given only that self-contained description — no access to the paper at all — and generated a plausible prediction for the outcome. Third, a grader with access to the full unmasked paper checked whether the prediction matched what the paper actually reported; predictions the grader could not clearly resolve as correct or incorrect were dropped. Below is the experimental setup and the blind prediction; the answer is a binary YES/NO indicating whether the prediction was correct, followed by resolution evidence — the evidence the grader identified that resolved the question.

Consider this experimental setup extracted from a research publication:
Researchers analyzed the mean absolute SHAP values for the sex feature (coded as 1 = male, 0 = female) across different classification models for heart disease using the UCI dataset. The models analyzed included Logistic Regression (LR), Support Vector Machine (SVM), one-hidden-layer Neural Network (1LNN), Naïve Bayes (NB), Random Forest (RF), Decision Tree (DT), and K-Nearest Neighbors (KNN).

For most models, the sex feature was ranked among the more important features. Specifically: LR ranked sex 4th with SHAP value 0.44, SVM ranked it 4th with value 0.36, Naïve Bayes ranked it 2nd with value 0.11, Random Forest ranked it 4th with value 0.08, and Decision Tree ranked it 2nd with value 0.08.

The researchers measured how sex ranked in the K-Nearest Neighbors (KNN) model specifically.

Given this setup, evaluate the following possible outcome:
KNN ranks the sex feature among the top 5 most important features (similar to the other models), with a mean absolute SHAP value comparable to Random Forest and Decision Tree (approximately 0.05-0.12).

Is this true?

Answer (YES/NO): NO